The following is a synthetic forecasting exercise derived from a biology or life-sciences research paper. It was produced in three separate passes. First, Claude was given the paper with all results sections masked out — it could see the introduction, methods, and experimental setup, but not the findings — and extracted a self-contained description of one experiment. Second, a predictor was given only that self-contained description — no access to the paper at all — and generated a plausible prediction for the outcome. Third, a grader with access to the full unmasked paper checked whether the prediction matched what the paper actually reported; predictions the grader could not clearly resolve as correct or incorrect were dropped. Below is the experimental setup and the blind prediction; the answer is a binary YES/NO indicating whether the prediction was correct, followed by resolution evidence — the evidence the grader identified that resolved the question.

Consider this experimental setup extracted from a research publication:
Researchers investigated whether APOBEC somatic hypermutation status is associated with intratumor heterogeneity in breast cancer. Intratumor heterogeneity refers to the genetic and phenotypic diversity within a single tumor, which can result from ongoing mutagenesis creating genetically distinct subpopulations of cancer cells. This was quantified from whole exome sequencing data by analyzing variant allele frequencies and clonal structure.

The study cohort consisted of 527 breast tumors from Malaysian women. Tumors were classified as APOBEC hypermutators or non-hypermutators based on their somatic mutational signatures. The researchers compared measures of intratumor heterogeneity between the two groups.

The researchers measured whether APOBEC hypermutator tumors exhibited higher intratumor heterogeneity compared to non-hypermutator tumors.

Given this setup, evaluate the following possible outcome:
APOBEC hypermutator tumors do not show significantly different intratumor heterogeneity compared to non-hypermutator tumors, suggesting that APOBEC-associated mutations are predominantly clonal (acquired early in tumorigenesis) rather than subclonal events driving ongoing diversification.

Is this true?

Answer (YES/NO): NO